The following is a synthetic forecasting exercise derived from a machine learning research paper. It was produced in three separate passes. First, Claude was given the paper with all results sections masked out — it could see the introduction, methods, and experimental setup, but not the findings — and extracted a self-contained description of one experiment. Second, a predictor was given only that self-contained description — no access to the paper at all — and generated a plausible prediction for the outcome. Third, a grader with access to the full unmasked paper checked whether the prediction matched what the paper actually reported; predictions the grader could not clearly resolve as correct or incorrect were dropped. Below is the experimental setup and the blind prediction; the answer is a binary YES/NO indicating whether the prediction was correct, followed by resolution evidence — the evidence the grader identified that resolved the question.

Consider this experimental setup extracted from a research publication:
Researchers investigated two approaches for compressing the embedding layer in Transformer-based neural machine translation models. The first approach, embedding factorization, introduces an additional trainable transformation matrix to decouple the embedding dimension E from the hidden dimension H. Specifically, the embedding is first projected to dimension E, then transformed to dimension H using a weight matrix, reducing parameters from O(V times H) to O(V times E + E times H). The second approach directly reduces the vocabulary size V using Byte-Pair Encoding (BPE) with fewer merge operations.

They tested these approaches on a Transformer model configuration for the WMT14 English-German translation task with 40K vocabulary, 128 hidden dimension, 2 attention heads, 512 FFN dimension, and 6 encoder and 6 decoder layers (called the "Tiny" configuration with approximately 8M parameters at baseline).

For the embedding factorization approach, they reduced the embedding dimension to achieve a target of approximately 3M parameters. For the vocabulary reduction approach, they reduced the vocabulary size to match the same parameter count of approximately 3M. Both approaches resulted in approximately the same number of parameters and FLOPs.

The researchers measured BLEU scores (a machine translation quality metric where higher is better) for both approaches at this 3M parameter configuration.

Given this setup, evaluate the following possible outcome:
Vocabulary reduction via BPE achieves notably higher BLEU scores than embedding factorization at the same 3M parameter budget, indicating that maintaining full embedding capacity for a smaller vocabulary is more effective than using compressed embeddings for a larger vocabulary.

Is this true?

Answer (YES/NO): YES